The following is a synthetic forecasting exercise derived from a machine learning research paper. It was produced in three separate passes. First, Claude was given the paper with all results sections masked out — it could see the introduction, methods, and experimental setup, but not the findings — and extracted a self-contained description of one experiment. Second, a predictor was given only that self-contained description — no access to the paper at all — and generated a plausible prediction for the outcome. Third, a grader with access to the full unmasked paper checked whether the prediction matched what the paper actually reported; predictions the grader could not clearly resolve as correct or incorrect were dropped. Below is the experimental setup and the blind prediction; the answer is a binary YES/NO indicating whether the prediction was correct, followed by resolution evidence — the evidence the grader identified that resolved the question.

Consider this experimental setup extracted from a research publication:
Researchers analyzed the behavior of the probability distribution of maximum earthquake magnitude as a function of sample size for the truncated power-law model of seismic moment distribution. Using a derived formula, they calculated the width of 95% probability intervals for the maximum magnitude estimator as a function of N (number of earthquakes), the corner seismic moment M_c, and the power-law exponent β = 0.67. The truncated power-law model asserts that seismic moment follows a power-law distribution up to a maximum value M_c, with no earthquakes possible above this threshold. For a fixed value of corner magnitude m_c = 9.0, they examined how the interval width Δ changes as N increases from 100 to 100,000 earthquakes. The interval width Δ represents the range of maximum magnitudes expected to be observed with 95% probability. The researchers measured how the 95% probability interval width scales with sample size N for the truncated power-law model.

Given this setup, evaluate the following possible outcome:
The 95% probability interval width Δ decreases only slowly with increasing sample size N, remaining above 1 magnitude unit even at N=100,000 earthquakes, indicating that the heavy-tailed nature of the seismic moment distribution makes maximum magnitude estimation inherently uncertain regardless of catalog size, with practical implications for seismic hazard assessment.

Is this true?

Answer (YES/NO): NO